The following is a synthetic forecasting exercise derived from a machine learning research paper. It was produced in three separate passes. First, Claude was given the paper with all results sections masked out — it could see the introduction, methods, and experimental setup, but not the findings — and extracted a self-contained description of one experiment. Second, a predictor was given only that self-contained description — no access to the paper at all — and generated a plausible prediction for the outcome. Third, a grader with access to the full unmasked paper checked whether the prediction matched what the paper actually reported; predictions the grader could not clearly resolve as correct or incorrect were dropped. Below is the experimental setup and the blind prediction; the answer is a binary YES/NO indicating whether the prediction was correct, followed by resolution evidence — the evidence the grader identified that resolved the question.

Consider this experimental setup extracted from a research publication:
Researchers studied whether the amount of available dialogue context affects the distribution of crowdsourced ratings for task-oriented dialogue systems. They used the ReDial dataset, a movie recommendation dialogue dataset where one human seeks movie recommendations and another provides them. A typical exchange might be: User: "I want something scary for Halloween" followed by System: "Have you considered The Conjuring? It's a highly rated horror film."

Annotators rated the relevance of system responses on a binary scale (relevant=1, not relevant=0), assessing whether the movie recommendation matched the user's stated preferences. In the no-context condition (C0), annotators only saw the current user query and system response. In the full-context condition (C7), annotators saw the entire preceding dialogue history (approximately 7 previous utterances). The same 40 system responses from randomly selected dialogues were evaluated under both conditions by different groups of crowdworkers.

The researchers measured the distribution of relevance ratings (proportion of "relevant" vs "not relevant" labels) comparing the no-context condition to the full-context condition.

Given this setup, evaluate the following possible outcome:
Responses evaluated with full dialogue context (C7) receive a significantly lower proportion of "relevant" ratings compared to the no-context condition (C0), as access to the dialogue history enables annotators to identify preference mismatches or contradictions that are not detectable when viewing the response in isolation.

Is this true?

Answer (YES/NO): YES